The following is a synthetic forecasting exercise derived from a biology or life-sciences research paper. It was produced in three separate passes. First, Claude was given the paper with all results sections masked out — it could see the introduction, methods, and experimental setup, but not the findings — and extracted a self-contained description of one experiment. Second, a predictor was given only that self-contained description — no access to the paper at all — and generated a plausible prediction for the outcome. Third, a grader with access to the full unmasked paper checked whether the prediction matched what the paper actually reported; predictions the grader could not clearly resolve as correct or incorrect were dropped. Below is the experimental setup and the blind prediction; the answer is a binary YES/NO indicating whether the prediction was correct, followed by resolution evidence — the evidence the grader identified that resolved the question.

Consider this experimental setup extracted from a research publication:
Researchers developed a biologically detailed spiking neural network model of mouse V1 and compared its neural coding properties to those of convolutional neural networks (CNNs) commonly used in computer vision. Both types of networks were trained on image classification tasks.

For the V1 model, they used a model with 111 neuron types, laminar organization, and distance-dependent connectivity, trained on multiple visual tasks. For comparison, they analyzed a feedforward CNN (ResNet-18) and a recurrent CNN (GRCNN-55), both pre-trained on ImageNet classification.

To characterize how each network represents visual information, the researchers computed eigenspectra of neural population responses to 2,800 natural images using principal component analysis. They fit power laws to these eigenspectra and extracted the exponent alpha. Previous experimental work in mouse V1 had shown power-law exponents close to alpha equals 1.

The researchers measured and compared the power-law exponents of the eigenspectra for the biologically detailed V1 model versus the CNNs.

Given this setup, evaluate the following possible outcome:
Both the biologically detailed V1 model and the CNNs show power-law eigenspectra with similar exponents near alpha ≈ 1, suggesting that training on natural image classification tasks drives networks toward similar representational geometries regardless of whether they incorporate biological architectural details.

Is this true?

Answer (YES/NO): NO